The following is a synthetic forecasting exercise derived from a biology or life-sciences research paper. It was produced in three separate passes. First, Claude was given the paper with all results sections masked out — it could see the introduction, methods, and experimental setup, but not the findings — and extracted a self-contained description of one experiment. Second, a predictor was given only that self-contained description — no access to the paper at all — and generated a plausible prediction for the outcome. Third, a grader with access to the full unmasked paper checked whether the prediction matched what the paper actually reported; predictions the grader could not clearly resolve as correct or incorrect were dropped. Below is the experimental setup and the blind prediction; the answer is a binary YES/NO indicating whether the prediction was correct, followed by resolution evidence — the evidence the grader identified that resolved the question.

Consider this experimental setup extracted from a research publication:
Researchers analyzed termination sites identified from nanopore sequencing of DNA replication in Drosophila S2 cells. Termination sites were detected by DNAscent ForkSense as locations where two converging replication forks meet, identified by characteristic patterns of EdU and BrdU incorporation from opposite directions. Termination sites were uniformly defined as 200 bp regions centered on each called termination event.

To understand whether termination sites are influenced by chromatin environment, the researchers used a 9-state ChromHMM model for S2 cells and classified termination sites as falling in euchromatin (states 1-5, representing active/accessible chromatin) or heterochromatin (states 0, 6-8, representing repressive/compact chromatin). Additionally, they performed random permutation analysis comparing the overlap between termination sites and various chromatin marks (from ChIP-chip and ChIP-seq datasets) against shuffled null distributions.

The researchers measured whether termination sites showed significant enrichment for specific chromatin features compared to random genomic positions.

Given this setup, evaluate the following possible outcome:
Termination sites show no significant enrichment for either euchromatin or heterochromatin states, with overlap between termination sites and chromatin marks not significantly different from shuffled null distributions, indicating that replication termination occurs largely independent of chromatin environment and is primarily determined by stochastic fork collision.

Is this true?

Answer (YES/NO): YES